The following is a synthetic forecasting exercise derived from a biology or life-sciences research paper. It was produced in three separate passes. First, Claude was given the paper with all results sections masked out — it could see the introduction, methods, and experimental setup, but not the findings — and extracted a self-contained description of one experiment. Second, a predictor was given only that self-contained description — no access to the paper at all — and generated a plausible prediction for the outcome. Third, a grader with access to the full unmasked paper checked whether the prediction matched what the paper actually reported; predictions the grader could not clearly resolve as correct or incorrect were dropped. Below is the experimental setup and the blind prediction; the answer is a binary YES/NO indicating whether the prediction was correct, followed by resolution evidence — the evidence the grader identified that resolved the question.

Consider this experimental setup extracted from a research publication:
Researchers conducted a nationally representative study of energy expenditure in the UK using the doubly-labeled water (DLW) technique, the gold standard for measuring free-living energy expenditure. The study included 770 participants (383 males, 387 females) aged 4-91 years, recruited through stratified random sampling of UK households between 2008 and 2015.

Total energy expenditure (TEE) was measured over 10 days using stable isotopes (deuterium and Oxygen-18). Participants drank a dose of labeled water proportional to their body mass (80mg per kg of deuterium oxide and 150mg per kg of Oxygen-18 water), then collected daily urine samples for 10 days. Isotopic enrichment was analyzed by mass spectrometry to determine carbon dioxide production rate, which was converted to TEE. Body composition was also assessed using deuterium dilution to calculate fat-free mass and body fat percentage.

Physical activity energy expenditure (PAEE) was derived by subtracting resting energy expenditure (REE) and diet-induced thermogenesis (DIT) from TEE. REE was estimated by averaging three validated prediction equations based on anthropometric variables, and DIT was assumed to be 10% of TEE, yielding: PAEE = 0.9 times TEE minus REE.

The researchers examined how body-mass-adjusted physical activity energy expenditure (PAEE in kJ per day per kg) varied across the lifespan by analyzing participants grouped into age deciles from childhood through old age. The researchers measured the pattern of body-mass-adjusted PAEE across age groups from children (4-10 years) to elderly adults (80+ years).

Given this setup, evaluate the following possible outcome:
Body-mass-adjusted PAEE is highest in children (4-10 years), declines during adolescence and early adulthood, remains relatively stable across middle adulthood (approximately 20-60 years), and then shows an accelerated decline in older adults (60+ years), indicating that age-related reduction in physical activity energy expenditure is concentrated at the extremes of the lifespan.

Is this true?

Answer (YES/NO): NO